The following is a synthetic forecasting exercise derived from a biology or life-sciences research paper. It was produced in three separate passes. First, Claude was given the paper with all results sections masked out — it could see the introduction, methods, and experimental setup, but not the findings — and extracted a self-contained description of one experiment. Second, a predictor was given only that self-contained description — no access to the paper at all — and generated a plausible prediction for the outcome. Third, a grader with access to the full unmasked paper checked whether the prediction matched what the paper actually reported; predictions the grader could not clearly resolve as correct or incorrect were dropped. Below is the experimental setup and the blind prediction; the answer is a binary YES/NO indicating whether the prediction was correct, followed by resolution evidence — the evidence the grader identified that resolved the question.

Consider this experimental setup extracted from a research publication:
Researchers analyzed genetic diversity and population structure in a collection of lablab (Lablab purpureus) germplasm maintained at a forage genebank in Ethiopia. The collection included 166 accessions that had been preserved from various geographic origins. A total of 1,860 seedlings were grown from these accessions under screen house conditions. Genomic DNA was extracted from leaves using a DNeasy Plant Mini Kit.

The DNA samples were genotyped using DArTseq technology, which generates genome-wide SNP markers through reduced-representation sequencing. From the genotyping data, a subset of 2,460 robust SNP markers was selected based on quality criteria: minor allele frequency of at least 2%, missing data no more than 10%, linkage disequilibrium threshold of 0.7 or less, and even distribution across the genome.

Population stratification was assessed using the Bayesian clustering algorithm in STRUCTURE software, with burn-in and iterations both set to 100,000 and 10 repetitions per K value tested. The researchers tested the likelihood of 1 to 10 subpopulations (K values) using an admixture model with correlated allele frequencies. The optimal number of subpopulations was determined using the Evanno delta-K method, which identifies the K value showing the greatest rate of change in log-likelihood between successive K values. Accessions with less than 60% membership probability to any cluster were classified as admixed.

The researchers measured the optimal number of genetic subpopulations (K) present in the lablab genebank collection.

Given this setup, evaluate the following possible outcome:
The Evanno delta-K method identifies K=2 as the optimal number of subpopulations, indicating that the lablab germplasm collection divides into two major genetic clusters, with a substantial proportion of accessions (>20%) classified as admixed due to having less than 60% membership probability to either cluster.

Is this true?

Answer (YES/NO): NO